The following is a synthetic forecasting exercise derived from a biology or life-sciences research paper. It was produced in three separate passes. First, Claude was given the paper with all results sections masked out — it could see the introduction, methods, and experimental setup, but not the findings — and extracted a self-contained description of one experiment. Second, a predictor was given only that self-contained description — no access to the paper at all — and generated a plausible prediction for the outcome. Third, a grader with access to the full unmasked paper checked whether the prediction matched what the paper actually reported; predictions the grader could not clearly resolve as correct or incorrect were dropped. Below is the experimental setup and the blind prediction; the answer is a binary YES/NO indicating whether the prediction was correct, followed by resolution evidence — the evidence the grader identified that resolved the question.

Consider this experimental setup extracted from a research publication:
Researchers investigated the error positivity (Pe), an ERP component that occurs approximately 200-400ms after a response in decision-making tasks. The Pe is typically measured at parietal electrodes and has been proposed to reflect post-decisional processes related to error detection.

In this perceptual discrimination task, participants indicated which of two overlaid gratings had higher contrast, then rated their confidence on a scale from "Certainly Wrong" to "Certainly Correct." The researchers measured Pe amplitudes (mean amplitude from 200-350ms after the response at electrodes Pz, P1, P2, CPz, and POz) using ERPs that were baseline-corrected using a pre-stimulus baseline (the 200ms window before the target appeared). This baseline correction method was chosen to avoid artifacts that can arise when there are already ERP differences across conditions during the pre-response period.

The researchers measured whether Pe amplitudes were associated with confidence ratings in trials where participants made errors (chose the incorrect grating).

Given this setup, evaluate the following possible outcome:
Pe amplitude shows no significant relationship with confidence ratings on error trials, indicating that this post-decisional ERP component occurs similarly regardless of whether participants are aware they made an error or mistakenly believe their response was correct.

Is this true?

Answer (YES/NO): NO